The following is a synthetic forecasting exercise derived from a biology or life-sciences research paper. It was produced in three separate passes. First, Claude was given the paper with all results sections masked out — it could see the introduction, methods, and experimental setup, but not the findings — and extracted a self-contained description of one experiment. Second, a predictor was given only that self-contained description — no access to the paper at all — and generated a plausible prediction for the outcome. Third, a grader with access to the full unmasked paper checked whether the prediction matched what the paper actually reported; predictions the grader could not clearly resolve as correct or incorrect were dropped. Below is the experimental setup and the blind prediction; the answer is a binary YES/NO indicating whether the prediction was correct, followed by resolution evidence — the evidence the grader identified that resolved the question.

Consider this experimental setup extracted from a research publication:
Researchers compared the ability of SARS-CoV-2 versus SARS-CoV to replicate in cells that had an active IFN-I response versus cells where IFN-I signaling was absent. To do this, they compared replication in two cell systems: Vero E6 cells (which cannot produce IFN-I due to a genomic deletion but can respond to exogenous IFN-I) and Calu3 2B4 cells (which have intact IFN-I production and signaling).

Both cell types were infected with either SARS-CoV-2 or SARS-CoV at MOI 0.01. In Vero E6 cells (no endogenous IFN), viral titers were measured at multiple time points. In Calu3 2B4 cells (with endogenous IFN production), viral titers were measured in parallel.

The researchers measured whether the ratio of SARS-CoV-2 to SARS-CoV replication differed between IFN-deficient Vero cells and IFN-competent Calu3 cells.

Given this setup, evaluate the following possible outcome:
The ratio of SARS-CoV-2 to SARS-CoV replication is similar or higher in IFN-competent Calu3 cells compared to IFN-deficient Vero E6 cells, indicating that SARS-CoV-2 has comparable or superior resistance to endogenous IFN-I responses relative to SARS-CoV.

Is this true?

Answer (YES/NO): NO